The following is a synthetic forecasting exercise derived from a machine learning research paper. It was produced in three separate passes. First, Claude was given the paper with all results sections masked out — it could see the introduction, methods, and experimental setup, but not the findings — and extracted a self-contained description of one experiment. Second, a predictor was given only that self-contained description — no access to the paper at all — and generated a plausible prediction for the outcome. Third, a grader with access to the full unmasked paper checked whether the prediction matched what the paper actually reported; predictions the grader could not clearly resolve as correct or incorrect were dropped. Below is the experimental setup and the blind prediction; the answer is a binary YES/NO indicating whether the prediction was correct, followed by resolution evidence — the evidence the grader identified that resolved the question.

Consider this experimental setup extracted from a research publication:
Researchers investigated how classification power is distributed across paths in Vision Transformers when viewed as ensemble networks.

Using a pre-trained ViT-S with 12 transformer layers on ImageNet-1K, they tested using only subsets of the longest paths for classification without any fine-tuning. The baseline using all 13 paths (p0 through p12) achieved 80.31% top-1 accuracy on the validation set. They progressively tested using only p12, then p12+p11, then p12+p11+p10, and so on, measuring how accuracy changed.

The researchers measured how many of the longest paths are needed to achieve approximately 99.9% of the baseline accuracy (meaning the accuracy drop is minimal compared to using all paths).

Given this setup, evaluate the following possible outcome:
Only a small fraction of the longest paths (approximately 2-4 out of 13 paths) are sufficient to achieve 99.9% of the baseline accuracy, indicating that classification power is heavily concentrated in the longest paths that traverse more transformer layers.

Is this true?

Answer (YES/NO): YES